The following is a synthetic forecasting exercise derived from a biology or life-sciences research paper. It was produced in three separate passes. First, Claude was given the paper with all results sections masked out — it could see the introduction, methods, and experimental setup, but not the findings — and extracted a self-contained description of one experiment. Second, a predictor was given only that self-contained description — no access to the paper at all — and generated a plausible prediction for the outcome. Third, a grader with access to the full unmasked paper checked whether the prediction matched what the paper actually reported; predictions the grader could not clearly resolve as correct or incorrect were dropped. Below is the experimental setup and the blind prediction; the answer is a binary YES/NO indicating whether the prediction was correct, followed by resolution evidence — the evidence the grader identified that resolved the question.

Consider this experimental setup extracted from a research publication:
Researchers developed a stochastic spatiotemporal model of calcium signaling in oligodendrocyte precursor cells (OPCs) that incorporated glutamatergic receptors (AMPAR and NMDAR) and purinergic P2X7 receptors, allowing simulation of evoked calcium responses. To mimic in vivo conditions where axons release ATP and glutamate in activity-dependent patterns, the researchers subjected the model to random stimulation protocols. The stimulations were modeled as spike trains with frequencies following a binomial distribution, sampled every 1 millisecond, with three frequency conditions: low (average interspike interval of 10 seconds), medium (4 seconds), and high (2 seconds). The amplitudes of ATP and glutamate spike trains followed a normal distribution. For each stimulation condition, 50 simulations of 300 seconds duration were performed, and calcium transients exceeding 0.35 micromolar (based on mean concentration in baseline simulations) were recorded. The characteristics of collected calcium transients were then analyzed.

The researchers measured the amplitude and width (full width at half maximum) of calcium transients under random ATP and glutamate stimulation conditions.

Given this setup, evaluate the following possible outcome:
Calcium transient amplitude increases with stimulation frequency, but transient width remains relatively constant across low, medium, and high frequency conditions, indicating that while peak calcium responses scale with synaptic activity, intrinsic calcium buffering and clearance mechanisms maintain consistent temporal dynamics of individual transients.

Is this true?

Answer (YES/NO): NO